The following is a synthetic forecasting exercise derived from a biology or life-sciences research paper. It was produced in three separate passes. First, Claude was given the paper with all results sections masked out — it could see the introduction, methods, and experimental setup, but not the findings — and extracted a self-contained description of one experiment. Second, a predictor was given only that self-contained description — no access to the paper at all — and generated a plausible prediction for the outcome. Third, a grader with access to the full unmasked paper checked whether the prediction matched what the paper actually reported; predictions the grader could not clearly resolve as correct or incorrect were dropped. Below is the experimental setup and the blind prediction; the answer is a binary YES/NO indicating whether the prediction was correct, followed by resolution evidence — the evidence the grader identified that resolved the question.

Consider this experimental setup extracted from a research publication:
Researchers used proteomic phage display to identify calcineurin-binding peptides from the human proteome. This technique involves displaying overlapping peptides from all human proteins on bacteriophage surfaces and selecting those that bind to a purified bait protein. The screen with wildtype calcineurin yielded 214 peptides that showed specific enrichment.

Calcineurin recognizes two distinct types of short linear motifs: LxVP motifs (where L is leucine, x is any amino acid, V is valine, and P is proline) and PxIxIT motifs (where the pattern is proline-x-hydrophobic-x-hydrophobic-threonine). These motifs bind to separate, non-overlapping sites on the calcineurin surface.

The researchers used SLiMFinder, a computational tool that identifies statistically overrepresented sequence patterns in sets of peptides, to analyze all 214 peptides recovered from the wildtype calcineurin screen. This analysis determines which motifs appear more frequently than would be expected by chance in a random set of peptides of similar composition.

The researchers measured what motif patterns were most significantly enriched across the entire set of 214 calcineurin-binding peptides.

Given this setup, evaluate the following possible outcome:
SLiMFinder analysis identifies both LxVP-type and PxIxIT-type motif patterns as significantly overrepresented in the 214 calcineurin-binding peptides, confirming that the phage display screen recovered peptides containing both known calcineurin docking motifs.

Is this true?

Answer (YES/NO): NO